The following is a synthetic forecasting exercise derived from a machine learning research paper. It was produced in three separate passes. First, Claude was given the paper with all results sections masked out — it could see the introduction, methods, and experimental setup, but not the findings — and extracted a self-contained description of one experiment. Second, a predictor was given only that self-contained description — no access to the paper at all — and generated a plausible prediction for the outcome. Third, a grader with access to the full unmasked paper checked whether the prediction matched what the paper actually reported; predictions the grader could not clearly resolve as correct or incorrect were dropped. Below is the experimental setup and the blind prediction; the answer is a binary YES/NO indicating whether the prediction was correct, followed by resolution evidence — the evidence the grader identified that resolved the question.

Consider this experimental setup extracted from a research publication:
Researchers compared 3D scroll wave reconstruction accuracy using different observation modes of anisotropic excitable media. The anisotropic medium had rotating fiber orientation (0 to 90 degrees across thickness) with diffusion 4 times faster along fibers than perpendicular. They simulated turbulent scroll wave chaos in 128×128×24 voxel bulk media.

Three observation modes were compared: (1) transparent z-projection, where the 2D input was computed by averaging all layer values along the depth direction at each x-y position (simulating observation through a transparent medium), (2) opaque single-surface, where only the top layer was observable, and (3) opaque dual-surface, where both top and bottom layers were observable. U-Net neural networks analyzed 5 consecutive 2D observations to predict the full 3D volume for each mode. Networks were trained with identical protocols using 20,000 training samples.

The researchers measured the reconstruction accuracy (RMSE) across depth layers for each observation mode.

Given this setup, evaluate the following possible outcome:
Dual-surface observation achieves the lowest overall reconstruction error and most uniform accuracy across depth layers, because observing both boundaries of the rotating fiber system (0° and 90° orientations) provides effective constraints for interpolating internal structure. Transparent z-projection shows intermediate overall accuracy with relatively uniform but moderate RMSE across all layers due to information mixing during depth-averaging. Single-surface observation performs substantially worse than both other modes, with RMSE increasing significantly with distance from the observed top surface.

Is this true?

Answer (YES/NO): NO